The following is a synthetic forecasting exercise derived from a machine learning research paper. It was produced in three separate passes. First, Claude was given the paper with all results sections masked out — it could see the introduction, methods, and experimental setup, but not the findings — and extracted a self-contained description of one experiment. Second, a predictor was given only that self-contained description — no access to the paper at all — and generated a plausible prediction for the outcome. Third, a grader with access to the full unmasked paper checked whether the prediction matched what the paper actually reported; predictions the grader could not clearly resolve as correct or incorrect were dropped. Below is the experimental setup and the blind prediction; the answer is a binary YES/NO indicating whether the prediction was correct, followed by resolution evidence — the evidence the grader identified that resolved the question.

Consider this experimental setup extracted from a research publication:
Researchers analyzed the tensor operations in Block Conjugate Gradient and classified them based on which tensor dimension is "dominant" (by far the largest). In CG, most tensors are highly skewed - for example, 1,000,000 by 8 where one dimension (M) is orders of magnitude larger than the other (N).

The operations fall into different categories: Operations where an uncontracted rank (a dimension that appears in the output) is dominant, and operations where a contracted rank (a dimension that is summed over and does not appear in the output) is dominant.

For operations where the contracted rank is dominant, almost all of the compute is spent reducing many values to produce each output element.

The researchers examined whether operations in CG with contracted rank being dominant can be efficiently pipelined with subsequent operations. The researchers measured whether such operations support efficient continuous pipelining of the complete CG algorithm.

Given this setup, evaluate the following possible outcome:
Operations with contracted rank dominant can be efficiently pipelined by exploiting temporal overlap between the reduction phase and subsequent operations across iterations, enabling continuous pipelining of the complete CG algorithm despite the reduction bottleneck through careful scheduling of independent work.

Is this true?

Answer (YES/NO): NO